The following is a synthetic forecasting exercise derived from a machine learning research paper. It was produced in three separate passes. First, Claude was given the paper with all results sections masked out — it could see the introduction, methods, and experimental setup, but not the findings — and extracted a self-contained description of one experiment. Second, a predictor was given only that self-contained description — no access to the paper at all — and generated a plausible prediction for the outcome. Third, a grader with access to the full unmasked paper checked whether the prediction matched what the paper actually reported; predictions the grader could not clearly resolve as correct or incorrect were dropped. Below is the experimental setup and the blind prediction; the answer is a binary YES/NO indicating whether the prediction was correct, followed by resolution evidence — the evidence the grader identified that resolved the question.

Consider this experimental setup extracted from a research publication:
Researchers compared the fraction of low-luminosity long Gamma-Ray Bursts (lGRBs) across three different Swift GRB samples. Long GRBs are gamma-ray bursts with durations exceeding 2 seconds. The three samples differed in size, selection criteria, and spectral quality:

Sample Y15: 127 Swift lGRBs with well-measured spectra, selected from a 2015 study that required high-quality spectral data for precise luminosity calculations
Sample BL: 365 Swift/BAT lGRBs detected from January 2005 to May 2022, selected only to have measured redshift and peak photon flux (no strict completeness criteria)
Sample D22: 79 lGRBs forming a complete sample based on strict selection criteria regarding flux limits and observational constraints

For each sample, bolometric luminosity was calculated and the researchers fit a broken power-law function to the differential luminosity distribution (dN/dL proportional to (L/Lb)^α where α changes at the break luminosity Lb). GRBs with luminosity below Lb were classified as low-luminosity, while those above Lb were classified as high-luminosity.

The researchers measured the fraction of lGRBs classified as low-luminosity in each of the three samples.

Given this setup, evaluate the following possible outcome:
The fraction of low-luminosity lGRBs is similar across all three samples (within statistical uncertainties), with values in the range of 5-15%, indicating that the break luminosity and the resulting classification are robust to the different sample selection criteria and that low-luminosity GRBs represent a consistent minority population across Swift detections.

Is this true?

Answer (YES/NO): NO